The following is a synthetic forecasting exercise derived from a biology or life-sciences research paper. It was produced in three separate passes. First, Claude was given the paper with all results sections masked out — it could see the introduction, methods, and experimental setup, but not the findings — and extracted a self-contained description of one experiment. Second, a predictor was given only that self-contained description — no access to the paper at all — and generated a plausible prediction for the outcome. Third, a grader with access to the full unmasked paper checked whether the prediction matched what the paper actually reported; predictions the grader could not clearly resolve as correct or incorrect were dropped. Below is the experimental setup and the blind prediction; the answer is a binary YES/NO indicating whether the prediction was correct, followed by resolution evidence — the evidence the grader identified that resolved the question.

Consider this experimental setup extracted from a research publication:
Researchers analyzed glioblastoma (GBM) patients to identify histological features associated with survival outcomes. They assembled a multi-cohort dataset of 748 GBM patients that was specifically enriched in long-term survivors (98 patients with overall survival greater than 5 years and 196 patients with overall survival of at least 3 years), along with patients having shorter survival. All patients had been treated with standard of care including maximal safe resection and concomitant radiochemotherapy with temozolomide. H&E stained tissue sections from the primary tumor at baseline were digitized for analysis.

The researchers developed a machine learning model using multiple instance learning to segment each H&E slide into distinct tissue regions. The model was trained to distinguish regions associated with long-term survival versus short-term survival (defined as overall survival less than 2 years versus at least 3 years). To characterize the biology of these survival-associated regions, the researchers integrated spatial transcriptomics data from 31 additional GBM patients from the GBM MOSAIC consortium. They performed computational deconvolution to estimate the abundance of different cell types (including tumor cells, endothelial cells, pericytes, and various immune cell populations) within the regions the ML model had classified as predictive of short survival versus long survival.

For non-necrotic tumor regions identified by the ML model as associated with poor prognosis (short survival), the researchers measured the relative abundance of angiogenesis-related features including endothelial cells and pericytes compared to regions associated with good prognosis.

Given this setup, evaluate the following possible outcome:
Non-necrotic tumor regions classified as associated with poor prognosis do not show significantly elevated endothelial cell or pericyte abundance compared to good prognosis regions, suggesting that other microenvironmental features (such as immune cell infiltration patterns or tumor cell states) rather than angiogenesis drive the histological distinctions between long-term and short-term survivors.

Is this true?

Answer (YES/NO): NO